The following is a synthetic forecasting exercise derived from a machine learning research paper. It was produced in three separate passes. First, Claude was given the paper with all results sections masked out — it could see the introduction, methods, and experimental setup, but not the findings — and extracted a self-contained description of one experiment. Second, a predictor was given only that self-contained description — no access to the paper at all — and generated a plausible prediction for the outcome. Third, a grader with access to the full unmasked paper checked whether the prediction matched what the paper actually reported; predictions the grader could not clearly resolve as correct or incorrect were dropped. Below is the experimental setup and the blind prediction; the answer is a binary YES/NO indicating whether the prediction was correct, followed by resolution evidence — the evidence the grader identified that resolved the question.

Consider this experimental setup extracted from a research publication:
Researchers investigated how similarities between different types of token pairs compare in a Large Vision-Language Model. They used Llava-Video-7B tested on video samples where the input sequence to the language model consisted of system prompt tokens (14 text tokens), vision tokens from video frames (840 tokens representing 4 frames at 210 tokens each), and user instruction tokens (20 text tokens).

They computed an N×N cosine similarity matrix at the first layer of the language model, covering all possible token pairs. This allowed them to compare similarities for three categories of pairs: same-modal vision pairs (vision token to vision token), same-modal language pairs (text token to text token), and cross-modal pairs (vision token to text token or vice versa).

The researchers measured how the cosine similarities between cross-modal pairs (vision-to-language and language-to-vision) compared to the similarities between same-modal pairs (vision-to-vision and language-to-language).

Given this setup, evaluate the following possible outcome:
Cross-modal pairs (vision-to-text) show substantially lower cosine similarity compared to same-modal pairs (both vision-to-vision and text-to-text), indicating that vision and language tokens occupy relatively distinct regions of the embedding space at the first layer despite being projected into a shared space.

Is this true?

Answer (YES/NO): YES